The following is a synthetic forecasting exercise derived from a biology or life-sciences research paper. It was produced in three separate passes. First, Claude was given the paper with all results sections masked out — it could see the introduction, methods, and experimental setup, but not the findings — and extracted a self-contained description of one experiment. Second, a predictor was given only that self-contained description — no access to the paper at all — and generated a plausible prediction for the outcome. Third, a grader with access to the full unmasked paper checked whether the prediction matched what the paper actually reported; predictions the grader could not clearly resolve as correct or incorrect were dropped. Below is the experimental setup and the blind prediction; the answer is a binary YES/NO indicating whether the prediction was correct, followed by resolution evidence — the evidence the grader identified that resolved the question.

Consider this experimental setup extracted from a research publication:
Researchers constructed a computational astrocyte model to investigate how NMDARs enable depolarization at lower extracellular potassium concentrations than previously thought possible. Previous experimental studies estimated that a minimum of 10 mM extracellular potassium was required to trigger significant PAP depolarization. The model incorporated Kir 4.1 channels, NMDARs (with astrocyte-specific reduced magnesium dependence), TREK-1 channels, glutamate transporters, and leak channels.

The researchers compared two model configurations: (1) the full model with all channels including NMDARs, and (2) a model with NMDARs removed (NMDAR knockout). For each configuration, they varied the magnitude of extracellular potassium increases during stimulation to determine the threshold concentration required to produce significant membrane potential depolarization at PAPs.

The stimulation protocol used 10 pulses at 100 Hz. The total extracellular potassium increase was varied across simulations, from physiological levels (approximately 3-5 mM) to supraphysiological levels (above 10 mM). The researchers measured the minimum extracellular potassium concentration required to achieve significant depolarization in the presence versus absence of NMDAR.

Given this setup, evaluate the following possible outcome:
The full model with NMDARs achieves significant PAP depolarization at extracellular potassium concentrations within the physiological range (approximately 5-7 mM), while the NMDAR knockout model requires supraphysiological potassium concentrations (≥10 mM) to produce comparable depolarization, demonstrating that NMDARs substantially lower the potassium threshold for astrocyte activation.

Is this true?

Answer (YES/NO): NO